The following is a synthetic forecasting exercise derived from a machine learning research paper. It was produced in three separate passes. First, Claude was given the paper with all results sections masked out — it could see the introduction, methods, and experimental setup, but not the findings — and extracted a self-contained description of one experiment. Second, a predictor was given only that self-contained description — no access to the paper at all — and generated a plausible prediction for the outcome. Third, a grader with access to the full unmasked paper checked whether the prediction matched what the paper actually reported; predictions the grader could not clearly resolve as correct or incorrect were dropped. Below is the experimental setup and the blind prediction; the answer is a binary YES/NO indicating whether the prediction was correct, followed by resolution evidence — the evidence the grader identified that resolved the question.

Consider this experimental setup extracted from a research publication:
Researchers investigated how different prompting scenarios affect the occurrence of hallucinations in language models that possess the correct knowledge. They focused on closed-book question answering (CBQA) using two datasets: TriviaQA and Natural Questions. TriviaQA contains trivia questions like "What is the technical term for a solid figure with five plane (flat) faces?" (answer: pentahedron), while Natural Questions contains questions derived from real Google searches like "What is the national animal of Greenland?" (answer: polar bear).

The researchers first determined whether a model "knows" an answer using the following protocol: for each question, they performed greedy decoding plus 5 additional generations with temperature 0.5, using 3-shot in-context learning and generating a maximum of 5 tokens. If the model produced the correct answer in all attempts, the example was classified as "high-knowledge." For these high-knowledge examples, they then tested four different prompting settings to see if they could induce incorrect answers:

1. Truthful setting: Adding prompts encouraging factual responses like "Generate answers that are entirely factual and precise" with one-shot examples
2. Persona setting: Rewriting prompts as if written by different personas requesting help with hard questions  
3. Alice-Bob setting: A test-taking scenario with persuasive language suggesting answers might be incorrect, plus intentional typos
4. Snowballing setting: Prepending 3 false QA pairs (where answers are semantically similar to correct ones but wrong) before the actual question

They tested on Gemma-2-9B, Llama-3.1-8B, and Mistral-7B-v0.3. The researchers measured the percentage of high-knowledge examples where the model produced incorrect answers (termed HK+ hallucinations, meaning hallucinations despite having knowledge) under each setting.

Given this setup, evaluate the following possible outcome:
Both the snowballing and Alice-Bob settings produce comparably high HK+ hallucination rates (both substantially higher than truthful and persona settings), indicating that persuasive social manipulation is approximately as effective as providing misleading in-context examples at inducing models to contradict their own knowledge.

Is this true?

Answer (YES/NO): NO